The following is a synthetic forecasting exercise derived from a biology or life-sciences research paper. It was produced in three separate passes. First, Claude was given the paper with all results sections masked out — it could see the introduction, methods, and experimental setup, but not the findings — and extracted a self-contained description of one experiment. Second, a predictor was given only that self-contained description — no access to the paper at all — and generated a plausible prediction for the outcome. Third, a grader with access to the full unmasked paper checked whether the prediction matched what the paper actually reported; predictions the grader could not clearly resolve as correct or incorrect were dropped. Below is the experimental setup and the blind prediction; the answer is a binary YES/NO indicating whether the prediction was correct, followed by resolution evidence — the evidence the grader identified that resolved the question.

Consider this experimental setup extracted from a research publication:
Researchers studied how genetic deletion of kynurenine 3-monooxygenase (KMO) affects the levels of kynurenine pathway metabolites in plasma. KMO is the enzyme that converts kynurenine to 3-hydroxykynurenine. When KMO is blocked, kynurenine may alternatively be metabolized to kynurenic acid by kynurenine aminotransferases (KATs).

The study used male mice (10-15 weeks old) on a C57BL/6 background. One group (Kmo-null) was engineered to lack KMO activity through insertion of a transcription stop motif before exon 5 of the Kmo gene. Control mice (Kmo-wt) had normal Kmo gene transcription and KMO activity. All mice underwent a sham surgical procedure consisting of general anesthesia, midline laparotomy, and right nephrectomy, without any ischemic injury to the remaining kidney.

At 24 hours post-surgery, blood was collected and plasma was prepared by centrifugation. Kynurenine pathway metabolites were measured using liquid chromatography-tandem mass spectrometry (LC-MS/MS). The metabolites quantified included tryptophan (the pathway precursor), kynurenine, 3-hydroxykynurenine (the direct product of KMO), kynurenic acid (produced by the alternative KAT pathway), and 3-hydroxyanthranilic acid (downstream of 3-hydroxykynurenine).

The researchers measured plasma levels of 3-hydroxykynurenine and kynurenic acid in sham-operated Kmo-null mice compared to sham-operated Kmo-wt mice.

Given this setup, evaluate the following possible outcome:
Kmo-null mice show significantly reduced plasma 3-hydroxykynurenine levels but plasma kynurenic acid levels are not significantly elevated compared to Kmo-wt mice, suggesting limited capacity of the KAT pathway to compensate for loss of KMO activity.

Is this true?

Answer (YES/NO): NO